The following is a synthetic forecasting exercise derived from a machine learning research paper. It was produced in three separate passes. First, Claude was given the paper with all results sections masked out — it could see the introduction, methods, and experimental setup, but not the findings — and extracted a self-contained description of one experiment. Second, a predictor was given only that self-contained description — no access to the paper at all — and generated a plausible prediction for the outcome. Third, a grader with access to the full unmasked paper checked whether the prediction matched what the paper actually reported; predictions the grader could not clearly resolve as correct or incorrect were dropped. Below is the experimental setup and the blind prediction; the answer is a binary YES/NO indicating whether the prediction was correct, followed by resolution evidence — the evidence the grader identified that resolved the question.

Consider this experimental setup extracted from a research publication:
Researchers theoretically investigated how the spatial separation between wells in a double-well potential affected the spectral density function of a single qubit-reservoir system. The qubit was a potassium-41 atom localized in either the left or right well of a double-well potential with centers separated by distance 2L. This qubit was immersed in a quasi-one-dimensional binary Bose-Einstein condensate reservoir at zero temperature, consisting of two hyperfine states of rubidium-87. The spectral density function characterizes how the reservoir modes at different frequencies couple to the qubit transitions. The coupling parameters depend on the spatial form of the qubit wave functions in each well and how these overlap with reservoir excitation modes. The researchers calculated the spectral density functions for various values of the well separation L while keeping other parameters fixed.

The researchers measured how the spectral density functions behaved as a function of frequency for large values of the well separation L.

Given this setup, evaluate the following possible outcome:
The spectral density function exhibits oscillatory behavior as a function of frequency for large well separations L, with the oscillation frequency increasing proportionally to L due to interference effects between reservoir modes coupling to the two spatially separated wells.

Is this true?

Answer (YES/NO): YES